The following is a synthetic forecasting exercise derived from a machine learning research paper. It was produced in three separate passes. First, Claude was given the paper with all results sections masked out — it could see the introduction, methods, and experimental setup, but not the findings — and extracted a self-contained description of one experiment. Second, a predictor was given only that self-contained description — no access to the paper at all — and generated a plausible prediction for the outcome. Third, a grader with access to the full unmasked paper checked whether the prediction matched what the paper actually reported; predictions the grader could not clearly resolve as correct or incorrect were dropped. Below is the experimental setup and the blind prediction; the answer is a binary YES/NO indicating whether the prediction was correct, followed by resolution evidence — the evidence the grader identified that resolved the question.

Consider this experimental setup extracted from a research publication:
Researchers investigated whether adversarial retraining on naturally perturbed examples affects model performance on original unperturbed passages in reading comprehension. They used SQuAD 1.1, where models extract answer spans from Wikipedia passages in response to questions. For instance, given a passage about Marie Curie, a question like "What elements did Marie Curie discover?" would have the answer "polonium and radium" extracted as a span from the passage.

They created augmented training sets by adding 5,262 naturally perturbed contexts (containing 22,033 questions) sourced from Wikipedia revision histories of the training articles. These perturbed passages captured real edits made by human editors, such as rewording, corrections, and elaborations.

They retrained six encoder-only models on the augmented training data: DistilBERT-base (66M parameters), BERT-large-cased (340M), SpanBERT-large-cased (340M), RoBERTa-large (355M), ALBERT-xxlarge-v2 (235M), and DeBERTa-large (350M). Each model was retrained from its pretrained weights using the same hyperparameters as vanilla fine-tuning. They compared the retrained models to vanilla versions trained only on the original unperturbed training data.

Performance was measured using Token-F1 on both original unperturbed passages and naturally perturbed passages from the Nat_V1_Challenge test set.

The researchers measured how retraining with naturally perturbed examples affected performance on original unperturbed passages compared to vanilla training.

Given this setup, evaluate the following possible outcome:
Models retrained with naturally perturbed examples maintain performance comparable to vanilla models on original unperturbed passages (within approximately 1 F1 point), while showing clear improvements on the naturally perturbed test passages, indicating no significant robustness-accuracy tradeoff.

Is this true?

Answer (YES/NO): NO